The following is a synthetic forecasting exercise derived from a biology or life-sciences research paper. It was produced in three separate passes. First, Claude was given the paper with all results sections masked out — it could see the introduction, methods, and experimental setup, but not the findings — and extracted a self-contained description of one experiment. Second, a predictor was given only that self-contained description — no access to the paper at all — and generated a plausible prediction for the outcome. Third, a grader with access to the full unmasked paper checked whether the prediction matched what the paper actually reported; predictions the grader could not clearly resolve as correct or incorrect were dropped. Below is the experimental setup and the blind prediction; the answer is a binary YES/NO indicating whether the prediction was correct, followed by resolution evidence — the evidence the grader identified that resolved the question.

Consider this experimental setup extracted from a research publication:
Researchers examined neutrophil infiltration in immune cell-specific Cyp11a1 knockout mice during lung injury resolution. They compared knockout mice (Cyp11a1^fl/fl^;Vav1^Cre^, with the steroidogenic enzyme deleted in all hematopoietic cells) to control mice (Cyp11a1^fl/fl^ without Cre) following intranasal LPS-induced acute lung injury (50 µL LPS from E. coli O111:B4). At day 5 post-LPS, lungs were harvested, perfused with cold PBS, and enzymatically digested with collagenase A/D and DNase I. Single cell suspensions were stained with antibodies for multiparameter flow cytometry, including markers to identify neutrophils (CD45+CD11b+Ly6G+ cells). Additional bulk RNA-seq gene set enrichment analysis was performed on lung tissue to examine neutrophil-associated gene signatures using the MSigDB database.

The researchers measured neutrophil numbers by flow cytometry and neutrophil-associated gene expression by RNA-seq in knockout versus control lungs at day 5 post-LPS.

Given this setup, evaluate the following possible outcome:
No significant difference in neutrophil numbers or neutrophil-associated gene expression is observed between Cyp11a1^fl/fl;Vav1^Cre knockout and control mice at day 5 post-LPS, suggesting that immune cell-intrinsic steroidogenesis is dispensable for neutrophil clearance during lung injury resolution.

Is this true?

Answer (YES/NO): NO